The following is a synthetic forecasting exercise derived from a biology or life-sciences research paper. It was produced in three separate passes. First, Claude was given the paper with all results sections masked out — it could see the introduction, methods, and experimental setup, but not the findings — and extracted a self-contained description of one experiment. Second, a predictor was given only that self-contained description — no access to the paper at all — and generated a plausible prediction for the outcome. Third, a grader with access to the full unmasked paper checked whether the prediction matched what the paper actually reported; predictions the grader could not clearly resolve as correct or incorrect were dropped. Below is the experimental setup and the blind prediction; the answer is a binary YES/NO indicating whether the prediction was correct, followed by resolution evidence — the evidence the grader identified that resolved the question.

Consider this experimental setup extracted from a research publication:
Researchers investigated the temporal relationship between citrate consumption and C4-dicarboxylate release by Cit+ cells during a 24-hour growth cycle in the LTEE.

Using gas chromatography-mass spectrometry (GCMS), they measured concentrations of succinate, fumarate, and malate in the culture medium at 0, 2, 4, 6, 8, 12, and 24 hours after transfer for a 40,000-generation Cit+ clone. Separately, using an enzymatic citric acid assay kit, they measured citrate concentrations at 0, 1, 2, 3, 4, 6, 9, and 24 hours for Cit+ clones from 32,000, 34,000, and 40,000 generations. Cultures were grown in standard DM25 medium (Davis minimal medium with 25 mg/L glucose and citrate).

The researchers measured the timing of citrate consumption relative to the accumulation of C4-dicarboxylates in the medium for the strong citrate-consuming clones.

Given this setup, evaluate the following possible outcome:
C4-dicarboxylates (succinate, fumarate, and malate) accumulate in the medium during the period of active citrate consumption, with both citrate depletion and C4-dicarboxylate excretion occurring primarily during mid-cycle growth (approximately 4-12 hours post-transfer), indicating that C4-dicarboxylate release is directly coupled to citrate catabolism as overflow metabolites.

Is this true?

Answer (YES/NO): NO